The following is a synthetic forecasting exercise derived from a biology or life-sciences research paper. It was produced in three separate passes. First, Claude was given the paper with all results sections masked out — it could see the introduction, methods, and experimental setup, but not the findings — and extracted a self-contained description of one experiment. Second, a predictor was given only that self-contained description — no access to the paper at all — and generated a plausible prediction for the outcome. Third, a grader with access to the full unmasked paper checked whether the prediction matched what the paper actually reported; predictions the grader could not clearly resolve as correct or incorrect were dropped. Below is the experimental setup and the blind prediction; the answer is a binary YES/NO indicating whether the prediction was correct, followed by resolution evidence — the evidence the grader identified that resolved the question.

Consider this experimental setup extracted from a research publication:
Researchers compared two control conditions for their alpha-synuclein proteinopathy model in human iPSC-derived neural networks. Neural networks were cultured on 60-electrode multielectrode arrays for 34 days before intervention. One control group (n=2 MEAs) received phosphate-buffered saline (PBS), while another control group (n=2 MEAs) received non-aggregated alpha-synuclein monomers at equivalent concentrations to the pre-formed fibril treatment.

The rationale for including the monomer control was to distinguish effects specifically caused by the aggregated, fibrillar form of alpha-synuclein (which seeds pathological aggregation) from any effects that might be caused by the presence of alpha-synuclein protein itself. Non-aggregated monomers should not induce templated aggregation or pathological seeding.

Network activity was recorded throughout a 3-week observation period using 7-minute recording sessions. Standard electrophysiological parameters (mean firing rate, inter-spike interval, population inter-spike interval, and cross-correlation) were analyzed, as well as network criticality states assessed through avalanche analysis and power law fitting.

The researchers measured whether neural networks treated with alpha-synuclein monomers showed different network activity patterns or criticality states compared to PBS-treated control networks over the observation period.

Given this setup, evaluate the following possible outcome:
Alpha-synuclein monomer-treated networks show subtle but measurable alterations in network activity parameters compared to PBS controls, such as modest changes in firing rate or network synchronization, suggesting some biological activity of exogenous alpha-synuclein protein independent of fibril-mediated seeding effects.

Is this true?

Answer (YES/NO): NO